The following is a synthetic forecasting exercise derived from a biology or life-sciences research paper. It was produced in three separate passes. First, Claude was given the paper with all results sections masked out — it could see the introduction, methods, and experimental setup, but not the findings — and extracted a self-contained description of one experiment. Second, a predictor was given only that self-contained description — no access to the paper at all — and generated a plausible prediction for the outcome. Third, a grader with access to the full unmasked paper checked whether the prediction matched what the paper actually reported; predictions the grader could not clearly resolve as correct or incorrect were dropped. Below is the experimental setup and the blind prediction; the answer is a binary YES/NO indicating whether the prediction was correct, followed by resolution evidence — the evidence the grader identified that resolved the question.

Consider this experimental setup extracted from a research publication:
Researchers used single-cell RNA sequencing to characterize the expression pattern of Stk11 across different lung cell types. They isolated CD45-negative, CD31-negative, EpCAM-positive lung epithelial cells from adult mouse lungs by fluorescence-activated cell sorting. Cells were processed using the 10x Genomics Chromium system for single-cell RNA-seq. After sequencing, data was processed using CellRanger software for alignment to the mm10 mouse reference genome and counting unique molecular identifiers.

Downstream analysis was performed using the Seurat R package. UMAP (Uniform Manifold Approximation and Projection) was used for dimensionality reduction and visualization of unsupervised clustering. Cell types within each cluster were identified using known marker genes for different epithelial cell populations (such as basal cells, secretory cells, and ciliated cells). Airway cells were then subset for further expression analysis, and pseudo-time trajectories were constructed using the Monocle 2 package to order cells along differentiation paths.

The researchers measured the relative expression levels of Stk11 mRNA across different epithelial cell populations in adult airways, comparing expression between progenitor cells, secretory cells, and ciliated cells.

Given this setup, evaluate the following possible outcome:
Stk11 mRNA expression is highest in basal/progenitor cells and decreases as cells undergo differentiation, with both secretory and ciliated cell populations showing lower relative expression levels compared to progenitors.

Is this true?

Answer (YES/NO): NO